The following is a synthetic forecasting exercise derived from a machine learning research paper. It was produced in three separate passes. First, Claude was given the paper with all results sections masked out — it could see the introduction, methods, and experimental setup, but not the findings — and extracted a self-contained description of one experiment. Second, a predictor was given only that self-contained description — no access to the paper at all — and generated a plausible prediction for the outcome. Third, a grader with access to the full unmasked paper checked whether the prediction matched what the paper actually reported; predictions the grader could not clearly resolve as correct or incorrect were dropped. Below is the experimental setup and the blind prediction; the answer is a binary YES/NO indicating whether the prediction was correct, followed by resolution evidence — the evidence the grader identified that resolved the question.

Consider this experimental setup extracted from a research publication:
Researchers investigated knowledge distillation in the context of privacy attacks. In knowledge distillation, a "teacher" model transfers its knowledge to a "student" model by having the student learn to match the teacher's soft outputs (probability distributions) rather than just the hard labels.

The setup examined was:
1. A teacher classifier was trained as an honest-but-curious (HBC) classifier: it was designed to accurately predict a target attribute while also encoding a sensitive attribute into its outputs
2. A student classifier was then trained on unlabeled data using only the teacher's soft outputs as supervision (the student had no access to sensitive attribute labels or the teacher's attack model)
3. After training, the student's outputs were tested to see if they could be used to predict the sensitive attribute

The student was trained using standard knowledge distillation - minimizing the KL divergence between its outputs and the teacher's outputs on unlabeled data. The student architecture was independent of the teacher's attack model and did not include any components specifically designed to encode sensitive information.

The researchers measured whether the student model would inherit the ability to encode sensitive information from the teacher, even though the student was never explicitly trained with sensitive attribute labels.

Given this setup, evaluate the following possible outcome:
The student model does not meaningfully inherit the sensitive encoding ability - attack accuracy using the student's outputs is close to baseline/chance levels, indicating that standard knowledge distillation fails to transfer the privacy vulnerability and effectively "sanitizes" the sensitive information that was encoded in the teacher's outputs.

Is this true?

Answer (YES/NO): NO